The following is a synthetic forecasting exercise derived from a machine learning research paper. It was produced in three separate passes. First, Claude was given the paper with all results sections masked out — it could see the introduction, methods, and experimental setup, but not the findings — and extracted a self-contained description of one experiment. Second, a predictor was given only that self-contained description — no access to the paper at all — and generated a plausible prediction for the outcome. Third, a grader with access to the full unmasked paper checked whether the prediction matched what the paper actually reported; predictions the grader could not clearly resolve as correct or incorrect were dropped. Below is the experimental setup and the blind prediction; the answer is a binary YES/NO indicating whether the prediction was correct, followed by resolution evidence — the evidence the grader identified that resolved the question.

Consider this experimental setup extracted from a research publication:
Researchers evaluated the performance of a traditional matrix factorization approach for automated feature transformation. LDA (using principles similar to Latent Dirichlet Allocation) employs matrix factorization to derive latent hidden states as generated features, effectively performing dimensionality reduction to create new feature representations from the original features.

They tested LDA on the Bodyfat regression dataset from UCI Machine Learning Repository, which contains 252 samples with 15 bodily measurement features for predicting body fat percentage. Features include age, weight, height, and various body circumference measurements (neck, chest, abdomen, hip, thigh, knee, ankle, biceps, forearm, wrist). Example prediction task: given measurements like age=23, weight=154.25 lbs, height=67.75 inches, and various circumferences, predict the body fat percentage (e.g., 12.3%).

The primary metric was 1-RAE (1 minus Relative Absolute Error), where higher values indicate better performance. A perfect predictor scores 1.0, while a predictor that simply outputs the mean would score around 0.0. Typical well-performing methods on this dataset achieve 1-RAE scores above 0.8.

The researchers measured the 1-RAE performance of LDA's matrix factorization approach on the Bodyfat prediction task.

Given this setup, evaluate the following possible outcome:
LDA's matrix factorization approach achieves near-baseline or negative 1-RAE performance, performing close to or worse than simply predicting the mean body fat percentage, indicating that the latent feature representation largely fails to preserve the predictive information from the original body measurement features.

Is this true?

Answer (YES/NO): NO